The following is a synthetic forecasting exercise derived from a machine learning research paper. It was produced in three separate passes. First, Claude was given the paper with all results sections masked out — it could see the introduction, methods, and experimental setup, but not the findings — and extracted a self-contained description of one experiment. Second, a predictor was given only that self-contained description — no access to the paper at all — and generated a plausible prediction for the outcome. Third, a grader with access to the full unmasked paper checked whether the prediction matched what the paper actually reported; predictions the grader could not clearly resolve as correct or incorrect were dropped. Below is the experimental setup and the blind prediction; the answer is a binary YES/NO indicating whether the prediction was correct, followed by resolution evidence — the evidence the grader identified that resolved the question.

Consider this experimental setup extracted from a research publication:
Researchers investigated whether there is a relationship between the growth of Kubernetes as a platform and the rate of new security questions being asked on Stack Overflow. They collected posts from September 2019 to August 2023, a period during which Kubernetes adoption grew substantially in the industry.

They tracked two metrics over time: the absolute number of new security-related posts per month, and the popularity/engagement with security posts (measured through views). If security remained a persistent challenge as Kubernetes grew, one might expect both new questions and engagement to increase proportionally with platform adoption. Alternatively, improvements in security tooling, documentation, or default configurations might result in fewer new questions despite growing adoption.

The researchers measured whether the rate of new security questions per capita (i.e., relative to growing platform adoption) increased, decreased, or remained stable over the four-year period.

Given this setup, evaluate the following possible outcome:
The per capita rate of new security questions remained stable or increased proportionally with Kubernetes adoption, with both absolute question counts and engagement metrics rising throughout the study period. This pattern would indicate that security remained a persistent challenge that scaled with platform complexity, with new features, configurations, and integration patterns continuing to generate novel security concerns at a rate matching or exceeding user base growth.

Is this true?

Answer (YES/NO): NO